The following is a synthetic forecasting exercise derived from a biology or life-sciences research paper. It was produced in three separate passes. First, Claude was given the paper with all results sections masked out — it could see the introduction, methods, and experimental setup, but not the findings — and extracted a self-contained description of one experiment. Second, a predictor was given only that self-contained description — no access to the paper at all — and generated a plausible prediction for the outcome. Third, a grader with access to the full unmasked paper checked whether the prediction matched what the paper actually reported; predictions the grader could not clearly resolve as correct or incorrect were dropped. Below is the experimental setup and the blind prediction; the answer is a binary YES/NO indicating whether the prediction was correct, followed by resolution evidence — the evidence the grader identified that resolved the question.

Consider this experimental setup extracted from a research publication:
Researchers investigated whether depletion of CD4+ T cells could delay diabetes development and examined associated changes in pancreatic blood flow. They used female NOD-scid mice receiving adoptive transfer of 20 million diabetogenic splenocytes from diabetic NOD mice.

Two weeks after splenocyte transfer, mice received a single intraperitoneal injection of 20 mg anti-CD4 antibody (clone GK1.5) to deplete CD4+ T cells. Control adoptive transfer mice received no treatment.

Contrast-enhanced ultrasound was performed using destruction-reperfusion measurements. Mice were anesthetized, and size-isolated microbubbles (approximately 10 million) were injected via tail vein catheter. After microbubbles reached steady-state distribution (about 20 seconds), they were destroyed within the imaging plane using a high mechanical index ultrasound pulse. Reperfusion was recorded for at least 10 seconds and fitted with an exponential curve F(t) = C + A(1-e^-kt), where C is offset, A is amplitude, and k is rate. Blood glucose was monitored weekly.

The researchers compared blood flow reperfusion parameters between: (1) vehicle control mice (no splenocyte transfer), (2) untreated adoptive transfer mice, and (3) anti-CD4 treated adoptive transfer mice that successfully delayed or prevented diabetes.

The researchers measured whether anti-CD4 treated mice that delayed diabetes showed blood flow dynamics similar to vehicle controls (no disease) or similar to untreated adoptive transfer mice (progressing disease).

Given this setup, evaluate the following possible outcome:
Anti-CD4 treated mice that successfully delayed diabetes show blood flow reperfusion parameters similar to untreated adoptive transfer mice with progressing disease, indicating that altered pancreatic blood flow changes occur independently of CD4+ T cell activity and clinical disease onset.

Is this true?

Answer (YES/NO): NO